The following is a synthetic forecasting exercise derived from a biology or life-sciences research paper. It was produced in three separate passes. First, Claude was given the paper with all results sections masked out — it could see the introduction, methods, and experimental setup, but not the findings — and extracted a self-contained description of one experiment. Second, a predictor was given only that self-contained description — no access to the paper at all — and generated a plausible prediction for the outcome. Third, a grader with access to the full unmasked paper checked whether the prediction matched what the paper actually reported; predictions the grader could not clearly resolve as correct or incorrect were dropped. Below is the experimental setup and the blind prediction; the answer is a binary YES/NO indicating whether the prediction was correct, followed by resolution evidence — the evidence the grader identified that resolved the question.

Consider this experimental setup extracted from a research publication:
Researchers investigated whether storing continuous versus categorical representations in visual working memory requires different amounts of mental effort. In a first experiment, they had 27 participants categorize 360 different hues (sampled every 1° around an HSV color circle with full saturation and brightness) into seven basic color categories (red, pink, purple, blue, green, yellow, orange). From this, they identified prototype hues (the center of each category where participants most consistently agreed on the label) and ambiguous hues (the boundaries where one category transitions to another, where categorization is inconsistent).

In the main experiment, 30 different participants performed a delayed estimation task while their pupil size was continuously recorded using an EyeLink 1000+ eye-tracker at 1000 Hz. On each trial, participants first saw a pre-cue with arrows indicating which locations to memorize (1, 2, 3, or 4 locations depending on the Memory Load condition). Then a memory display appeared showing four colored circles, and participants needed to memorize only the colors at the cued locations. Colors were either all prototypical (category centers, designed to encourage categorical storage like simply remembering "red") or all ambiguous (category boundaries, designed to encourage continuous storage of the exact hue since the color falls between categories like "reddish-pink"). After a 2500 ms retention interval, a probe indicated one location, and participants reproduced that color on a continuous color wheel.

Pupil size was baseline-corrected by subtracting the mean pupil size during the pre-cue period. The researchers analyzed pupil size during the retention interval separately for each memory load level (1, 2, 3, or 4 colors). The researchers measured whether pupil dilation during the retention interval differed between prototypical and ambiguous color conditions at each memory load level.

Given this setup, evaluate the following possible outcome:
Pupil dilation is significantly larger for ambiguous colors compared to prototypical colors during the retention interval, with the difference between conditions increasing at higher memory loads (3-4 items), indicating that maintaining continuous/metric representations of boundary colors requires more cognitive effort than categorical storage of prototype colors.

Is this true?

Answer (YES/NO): NO